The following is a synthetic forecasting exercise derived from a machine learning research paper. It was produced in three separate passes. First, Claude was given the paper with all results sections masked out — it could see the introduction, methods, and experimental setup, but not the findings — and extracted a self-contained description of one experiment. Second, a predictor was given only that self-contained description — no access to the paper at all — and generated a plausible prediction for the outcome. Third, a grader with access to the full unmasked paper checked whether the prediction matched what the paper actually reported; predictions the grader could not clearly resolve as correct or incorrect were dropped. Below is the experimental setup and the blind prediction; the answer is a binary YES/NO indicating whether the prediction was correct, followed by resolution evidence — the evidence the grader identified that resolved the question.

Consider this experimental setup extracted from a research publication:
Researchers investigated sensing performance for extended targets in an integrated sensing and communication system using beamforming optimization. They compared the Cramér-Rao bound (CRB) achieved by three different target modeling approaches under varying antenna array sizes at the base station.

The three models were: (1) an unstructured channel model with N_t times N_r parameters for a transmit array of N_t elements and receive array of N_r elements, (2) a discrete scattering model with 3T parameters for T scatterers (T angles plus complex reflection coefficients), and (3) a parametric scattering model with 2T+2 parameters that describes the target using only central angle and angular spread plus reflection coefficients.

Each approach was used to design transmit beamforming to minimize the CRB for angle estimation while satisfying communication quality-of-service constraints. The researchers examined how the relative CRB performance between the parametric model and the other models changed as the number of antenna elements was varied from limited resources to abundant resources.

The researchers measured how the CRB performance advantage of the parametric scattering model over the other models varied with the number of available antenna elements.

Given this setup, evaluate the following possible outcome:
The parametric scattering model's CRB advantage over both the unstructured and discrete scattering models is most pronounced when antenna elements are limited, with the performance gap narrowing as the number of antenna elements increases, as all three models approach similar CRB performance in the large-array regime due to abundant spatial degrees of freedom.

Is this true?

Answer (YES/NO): NO